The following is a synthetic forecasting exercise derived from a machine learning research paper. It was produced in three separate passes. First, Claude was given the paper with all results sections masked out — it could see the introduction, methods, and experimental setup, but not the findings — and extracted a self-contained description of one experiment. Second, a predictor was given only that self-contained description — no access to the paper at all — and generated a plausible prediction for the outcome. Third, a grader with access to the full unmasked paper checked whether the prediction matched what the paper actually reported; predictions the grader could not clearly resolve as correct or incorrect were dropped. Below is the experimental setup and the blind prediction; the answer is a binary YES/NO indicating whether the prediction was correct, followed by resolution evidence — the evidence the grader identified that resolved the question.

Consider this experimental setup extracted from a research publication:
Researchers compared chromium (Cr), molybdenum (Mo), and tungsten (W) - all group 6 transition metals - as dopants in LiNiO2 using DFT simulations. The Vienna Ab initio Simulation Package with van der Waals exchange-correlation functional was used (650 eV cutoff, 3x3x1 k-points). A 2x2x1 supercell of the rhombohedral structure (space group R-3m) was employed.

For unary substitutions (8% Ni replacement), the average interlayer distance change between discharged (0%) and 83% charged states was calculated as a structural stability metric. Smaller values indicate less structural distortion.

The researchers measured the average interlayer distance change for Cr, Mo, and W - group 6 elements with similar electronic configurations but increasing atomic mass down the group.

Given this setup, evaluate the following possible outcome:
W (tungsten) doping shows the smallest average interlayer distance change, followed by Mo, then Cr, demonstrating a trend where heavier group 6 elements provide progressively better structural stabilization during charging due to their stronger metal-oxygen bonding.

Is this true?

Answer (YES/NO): NO